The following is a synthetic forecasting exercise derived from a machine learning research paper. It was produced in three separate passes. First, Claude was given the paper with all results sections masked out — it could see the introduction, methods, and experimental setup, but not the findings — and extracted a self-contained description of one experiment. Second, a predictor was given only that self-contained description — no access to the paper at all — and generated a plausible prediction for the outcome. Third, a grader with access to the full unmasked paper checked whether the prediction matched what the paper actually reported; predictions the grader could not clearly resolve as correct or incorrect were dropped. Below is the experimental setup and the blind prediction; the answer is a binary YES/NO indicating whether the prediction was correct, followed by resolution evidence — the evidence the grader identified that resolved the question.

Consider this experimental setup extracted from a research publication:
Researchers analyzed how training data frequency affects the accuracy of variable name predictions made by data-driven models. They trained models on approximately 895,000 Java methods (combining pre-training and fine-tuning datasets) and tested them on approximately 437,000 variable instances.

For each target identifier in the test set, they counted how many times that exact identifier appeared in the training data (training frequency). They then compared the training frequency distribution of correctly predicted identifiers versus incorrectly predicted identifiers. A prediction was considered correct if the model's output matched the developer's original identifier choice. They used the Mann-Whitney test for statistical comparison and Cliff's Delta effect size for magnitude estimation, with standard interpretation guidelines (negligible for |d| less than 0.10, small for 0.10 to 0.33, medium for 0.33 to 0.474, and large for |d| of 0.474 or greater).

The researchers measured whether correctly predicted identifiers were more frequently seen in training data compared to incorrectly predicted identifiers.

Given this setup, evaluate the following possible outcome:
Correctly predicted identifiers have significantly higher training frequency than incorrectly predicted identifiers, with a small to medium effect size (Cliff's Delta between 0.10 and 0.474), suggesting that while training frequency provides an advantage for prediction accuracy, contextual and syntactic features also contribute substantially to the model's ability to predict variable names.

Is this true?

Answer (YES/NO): NO